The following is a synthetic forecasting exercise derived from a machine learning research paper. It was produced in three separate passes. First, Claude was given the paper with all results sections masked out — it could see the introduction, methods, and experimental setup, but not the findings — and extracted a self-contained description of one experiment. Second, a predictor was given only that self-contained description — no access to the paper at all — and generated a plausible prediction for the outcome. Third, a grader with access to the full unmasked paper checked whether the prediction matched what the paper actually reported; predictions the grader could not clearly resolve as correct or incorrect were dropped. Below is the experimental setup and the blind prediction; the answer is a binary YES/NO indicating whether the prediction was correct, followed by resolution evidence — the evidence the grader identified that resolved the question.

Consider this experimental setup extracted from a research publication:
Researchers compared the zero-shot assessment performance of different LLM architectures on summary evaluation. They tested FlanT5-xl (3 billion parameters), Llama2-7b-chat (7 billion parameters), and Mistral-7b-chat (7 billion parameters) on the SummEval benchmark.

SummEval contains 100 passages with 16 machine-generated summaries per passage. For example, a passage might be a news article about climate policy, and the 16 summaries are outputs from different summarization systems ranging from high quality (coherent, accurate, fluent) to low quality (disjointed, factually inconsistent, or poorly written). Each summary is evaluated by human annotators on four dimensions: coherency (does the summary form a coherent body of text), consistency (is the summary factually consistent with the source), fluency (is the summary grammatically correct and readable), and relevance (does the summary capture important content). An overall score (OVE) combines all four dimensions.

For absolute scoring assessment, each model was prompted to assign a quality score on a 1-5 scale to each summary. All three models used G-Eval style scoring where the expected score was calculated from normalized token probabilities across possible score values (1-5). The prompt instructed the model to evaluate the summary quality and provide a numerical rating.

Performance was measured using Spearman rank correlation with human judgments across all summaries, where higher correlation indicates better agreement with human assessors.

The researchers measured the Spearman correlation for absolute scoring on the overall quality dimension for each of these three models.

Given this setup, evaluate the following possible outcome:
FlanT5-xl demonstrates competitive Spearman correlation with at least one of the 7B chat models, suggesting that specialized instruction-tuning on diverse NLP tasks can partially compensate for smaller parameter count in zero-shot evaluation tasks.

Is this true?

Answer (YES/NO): YES